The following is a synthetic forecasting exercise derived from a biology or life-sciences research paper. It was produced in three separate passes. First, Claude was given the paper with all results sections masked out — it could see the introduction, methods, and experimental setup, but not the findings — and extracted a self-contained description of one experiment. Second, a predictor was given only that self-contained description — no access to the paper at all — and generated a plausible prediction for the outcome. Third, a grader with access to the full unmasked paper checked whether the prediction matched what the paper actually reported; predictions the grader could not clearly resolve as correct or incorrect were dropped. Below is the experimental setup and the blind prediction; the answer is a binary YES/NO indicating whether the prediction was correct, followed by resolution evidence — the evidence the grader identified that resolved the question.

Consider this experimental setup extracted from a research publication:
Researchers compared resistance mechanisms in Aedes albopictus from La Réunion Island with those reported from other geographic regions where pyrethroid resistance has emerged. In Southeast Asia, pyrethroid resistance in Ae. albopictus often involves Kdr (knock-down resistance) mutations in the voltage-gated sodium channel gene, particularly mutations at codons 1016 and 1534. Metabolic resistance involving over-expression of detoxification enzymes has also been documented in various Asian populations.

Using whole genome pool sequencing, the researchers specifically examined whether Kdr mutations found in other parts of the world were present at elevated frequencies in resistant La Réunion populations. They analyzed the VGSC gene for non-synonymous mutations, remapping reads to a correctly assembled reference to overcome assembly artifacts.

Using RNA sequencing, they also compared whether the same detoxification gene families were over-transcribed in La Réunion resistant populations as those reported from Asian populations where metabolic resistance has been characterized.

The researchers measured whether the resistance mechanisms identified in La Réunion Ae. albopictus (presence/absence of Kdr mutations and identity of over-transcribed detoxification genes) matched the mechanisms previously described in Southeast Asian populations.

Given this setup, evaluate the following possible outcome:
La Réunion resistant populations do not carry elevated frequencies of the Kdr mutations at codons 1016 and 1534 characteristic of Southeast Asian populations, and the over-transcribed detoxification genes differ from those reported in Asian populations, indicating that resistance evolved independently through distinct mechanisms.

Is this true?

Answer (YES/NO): NO